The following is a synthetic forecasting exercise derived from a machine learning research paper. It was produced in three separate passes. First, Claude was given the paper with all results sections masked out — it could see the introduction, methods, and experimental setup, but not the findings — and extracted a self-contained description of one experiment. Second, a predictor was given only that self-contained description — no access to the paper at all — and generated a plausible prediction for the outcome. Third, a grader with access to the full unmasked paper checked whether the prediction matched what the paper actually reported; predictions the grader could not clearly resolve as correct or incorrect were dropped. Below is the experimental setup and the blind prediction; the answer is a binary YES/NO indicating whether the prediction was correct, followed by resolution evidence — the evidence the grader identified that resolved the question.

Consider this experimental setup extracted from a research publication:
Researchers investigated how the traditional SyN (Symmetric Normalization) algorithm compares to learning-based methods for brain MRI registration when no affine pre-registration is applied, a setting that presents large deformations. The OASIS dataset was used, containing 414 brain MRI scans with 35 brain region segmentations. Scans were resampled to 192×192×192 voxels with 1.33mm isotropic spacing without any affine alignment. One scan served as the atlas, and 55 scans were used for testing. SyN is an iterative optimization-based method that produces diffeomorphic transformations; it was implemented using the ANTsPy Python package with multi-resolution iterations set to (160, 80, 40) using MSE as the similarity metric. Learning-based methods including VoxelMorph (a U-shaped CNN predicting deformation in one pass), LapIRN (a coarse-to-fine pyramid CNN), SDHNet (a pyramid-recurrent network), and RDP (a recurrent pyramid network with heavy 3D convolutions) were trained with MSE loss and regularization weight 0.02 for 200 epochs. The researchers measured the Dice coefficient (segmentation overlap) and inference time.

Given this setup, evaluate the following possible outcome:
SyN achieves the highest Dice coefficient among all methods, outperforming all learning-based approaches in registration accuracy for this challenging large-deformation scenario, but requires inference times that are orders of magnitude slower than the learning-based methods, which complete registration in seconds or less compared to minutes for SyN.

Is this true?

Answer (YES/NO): NO